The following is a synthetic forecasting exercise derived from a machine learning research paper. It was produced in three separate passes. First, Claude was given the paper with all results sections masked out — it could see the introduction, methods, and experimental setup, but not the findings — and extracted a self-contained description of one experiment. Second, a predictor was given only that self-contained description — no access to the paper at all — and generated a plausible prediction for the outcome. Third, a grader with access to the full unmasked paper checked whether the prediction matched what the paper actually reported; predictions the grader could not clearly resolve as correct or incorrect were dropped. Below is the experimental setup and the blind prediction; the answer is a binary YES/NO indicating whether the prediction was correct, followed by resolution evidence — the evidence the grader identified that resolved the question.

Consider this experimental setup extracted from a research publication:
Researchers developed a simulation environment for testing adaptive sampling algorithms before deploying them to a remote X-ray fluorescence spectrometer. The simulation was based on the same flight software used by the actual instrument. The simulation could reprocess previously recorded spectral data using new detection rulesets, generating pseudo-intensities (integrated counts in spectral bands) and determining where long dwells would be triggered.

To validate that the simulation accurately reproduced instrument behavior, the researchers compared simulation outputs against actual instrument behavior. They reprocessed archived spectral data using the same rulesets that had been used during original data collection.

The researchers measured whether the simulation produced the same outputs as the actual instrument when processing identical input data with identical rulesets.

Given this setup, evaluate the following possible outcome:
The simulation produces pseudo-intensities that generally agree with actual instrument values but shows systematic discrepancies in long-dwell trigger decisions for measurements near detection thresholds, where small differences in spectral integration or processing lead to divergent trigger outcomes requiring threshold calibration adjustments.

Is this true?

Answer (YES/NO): NO